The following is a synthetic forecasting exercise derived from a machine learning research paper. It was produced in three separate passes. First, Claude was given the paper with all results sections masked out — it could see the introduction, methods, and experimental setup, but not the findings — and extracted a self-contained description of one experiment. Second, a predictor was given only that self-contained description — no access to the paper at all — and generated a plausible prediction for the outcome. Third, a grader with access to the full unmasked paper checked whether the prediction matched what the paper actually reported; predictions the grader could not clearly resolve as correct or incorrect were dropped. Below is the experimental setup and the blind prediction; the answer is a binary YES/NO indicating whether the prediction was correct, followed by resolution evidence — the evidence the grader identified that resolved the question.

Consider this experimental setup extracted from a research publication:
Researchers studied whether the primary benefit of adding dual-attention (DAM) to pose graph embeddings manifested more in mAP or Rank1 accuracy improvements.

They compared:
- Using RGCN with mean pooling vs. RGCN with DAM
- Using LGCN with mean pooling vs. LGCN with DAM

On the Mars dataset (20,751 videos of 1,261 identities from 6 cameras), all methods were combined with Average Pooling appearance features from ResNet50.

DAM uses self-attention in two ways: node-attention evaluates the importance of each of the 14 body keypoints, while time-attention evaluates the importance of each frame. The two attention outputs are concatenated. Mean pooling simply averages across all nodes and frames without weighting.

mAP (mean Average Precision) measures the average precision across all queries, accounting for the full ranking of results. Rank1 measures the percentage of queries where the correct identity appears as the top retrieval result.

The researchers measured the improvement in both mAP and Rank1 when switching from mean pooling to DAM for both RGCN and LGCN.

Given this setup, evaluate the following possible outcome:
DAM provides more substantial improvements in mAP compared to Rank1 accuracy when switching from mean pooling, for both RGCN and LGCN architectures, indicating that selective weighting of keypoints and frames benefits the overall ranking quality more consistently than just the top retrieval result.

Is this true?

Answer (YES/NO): NO